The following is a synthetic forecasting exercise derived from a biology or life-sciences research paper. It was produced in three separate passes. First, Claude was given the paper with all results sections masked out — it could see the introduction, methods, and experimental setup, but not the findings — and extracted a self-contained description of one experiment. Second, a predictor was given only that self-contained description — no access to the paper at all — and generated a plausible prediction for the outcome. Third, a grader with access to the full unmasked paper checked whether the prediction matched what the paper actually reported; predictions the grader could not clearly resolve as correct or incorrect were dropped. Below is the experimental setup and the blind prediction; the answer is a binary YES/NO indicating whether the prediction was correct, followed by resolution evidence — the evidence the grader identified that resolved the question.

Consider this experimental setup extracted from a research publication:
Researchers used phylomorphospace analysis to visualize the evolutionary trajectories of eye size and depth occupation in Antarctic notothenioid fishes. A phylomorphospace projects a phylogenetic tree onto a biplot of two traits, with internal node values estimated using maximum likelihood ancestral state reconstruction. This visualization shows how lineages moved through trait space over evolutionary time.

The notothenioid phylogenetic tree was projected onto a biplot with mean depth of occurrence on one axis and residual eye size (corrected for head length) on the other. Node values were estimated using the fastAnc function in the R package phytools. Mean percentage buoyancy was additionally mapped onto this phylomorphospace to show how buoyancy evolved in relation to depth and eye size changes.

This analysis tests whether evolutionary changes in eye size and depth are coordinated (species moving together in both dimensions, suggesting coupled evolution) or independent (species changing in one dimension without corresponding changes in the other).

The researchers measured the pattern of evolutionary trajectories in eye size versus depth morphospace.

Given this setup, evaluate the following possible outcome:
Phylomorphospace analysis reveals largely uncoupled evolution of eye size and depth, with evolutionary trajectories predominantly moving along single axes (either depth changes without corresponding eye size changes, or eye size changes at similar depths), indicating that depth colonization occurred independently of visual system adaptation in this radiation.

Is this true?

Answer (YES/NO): YES